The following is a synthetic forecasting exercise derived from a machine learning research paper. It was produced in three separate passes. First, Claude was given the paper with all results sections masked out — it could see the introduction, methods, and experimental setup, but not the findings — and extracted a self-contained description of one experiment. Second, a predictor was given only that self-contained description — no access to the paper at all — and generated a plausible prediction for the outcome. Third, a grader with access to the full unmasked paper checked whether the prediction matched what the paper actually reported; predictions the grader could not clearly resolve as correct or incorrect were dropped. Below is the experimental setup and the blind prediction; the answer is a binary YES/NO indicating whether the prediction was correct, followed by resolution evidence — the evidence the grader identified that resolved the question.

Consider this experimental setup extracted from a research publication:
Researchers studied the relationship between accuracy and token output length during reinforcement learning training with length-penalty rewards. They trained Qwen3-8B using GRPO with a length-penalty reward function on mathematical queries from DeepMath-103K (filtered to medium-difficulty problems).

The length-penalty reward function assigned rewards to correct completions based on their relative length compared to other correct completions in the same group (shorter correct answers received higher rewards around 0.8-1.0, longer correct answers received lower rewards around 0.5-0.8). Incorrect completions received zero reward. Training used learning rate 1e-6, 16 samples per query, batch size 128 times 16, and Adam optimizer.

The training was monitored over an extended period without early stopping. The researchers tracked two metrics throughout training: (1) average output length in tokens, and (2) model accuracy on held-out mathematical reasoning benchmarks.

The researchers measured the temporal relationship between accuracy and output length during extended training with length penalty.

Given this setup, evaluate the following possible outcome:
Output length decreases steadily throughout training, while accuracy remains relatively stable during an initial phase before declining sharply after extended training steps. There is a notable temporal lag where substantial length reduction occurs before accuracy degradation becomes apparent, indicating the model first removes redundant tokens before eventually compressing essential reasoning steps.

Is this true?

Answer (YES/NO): YES